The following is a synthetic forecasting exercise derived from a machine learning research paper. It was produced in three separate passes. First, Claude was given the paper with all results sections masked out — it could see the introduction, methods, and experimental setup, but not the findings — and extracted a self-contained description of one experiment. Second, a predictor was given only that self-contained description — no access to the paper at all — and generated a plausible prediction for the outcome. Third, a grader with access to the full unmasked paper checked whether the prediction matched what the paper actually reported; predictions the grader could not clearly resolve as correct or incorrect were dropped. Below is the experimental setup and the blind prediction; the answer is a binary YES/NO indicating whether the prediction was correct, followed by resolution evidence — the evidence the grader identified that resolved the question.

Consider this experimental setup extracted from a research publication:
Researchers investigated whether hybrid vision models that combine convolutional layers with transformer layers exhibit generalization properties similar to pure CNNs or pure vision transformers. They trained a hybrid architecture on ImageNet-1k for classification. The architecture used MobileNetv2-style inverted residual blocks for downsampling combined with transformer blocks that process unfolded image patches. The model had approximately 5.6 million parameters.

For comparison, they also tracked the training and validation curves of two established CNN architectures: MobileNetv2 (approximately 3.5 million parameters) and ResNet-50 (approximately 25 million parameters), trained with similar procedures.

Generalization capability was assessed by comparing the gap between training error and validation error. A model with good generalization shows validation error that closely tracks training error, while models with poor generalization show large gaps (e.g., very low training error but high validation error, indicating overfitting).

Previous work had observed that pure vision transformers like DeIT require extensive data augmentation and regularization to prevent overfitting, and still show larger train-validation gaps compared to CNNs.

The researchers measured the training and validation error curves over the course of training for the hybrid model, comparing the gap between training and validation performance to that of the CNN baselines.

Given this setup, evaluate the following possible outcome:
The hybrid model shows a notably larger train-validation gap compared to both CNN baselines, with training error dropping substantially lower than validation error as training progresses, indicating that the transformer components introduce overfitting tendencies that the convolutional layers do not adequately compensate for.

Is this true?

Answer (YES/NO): NO